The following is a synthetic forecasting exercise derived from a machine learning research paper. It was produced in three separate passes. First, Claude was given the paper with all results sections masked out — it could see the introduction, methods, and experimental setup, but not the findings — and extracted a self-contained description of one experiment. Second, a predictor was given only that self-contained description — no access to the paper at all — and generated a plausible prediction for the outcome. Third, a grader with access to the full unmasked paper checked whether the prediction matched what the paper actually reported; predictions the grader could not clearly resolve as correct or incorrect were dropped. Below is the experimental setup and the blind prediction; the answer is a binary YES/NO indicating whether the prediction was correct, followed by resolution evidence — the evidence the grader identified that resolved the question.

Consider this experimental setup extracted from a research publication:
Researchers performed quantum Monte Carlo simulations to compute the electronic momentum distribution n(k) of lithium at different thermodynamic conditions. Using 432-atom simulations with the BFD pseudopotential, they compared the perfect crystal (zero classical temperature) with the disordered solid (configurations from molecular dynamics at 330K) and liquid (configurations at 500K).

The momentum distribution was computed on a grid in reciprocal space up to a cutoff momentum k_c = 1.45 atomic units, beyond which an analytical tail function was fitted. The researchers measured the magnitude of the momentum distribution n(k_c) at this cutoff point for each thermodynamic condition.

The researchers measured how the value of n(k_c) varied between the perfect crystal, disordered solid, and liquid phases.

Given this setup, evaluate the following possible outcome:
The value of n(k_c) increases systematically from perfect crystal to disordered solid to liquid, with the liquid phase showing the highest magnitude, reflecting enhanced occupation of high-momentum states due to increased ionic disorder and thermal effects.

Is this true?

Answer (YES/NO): YES